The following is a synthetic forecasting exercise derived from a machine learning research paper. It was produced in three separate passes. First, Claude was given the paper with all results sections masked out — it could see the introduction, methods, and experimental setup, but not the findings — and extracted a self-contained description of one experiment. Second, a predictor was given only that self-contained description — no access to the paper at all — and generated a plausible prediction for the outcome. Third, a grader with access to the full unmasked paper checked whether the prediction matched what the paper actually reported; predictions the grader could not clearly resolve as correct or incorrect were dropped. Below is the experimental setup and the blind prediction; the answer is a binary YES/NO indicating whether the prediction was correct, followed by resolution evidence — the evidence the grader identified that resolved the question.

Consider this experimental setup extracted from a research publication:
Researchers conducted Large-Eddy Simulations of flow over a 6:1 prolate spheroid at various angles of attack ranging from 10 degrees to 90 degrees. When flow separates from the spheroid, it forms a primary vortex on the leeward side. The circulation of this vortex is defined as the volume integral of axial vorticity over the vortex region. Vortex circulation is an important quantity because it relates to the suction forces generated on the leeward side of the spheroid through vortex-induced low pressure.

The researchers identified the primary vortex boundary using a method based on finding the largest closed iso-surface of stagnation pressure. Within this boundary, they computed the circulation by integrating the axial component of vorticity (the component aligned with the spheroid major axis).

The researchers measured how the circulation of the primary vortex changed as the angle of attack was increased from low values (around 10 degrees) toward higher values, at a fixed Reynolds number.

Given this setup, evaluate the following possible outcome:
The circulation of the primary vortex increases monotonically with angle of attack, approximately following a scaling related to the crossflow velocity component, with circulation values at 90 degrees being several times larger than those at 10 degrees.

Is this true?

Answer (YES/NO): NO